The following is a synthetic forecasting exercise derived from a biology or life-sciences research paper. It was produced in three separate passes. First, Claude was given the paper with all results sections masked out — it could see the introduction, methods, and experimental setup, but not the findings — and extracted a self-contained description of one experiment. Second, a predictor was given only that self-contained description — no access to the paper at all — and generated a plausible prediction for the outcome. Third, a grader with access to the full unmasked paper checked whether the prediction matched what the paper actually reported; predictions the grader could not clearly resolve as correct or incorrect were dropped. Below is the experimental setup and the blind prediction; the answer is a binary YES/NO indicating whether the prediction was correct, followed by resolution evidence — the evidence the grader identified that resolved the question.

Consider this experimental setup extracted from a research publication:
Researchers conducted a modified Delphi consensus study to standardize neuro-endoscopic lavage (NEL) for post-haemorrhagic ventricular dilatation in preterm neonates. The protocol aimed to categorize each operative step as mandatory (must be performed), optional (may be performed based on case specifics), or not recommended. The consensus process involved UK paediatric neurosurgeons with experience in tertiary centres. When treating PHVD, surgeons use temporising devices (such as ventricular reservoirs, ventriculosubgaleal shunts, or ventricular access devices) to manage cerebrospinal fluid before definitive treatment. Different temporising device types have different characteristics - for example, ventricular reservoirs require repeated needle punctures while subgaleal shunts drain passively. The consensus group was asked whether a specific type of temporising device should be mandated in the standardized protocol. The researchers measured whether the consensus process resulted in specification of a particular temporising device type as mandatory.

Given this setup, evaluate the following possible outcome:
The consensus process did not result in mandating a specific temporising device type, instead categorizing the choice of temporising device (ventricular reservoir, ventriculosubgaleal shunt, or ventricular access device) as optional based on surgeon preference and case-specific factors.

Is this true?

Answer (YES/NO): YES